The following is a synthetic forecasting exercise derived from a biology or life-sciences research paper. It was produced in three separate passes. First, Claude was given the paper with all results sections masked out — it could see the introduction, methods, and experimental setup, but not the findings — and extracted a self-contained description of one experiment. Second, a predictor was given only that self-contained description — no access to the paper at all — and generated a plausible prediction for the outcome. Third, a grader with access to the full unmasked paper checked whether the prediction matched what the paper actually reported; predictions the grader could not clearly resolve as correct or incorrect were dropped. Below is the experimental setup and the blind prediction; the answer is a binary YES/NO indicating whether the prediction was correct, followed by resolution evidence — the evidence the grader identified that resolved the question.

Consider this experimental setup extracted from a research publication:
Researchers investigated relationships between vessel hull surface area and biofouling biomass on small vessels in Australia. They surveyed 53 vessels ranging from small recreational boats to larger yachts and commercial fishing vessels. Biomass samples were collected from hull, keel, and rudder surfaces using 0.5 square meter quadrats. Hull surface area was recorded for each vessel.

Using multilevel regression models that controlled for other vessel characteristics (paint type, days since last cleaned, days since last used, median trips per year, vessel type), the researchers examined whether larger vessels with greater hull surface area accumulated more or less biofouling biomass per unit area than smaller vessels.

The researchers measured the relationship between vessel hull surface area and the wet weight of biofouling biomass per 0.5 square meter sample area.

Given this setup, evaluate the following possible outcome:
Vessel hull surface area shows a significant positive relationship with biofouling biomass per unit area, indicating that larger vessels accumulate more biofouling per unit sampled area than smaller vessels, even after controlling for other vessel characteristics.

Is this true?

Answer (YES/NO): NO